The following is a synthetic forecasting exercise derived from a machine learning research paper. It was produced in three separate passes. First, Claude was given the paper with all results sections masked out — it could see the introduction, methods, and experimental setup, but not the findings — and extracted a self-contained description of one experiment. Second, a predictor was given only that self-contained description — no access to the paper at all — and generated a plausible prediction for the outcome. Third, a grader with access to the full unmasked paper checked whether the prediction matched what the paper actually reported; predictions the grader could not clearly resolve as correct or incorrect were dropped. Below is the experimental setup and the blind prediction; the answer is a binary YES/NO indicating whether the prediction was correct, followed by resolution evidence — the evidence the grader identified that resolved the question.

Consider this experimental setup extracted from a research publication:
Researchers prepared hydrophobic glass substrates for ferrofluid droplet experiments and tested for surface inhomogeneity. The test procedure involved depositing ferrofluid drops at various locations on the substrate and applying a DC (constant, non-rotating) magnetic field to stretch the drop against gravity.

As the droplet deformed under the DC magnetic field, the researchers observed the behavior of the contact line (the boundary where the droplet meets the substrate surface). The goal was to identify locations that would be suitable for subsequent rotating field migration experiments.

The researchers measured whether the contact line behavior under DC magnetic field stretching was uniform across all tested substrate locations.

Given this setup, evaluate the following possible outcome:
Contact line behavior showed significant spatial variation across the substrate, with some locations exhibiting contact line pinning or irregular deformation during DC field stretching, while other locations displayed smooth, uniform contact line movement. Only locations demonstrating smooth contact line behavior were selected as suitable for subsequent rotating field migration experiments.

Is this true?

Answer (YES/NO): YES